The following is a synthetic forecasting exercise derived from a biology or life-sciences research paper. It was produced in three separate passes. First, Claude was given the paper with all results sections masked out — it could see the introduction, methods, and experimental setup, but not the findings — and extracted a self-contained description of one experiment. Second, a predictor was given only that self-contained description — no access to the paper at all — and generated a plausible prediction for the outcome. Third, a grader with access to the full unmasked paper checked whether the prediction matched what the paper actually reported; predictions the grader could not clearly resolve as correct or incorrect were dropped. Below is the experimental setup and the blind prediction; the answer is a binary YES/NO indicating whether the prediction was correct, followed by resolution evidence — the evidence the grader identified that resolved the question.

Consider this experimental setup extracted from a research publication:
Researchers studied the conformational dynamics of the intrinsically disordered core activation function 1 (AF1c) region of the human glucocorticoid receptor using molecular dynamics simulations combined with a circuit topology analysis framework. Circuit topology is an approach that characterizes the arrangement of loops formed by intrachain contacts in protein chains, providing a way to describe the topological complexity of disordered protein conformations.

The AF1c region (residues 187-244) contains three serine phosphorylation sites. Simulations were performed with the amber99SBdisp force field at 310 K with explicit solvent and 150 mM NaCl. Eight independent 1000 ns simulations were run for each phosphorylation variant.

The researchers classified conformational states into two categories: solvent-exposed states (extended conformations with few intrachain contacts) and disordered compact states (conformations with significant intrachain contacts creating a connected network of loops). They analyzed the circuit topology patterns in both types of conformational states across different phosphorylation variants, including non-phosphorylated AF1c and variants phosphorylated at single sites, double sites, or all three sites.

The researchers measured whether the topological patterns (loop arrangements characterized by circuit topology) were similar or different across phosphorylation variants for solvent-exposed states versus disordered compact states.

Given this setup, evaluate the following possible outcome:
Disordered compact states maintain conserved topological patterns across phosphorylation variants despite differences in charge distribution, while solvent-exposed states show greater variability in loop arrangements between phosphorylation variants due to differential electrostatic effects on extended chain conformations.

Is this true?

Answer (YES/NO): NO